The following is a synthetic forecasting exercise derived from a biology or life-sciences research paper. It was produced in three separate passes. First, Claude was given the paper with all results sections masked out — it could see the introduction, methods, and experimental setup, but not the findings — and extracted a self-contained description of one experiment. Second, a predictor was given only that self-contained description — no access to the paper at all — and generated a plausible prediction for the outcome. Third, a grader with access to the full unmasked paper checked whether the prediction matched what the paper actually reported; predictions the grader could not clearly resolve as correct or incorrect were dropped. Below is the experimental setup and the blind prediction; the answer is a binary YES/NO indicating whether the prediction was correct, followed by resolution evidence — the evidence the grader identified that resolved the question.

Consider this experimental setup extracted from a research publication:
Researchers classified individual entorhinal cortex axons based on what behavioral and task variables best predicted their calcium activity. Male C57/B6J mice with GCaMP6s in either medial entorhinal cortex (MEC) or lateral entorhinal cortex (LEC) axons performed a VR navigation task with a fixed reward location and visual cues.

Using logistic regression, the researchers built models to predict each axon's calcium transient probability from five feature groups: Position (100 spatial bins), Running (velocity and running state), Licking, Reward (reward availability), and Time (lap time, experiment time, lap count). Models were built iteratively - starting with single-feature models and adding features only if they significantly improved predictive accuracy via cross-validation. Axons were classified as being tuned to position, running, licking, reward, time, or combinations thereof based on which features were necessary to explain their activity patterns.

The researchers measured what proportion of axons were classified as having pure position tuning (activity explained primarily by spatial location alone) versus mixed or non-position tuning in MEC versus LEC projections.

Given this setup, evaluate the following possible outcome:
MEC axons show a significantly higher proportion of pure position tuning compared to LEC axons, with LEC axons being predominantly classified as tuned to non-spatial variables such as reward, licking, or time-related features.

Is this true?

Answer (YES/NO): NO